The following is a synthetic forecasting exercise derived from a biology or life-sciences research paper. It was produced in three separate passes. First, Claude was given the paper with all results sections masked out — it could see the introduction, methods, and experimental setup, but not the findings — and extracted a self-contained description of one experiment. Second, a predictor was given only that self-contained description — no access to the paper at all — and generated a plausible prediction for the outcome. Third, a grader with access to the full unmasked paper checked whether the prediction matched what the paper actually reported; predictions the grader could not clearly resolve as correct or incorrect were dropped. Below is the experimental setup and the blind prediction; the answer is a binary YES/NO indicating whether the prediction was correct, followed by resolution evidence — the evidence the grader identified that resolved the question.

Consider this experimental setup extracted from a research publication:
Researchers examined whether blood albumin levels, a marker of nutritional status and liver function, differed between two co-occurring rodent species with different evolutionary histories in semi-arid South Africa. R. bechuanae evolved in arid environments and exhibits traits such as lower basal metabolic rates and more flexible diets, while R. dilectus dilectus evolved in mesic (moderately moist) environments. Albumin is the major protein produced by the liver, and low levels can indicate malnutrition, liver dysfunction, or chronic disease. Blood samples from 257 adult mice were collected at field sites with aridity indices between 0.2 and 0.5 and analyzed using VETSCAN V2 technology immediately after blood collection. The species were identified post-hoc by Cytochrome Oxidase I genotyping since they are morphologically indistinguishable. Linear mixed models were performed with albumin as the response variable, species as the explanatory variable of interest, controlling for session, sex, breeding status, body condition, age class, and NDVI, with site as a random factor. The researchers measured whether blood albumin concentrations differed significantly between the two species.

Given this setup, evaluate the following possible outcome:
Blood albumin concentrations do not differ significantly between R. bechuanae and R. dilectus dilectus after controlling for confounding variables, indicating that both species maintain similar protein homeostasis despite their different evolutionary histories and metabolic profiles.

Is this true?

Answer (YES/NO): YES